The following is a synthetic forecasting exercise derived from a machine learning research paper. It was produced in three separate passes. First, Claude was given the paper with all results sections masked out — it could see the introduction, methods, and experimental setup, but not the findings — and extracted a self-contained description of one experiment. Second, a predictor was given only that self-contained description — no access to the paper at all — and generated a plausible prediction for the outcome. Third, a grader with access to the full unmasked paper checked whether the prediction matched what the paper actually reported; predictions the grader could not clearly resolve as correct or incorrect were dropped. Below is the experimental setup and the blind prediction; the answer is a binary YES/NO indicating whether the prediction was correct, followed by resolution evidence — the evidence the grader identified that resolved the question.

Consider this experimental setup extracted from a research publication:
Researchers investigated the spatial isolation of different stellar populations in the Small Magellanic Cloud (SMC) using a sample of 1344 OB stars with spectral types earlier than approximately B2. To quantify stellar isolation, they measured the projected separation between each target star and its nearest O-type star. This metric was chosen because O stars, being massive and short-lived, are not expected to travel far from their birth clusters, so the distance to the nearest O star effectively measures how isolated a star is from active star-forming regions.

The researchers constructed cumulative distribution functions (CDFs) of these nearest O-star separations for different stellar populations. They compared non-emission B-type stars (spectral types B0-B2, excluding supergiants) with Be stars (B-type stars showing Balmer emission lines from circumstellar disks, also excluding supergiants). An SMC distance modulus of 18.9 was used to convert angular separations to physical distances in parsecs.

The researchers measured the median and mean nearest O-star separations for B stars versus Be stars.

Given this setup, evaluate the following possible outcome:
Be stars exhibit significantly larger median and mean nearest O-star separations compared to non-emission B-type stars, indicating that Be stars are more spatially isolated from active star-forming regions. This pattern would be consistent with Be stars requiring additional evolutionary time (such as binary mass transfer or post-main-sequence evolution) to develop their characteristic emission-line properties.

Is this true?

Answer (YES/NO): YES